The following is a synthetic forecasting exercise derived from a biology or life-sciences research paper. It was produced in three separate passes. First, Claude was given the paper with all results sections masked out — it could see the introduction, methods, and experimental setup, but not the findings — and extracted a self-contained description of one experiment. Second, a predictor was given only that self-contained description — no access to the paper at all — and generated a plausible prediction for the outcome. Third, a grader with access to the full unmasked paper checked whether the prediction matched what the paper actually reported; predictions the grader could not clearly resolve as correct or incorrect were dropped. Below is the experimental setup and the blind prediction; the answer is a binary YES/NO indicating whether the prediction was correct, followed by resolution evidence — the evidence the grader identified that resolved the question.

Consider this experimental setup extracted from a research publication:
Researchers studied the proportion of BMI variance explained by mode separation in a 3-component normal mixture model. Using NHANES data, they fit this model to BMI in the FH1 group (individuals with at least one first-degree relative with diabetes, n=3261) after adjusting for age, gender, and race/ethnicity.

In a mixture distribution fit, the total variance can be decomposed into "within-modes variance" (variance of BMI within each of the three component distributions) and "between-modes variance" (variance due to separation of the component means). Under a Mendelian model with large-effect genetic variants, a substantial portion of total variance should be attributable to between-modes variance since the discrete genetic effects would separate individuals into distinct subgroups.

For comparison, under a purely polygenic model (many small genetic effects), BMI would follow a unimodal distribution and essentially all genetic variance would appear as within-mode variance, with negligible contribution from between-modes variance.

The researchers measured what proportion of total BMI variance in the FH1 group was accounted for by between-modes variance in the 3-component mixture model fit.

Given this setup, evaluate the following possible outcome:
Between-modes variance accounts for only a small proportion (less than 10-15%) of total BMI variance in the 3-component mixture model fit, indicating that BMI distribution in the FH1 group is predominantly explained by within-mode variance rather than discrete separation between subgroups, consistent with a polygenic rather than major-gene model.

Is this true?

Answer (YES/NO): NO